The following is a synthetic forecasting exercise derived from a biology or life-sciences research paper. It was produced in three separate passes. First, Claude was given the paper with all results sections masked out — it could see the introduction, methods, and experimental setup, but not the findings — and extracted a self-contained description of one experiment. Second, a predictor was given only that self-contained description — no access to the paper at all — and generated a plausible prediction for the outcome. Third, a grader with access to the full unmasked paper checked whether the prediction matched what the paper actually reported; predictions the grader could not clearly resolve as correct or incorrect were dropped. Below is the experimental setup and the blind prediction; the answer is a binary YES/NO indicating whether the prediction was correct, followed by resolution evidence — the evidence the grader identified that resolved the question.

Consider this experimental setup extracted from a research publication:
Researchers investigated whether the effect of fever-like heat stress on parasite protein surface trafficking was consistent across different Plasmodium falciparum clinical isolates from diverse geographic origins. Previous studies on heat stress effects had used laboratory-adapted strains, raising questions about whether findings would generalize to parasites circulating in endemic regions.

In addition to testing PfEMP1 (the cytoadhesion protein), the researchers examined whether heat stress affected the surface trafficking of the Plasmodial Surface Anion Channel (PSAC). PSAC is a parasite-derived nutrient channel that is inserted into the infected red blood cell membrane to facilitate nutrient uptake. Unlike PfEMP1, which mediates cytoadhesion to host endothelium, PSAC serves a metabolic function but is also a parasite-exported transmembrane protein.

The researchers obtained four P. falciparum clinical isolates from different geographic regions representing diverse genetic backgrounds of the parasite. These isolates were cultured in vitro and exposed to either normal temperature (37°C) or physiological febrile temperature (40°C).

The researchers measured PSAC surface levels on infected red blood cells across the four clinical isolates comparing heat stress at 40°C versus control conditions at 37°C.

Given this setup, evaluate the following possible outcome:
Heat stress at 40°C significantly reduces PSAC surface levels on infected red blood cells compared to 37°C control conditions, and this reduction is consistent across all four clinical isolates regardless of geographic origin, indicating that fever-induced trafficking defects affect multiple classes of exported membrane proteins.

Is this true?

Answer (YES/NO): NO